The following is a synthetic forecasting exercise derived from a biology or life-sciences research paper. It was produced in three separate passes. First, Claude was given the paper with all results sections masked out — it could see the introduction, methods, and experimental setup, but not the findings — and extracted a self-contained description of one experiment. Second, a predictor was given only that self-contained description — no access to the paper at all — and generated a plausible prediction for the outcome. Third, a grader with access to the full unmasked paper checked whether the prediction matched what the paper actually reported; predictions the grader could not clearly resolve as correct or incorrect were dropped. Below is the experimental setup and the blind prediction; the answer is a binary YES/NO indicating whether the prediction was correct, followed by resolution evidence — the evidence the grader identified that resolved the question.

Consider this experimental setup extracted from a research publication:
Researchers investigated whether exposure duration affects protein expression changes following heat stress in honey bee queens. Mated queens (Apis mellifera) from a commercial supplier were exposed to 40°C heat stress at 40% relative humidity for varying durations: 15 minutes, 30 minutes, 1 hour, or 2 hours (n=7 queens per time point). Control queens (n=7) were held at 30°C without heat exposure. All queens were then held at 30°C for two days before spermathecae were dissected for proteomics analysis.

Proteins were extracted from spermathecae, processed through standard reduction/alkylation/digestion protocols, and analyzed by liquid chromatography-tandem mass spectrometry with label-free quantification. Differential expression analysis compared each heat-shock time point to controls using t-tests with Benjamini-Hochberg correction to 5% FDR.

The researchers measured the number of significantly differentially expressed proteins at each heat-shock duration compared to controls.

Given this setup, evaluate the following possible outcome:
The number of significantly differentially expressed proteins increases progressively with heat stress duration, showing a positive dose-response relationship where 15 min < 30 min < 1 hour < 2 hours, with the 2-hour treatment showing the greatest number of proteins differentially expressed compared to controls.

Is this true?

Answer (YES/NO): NO